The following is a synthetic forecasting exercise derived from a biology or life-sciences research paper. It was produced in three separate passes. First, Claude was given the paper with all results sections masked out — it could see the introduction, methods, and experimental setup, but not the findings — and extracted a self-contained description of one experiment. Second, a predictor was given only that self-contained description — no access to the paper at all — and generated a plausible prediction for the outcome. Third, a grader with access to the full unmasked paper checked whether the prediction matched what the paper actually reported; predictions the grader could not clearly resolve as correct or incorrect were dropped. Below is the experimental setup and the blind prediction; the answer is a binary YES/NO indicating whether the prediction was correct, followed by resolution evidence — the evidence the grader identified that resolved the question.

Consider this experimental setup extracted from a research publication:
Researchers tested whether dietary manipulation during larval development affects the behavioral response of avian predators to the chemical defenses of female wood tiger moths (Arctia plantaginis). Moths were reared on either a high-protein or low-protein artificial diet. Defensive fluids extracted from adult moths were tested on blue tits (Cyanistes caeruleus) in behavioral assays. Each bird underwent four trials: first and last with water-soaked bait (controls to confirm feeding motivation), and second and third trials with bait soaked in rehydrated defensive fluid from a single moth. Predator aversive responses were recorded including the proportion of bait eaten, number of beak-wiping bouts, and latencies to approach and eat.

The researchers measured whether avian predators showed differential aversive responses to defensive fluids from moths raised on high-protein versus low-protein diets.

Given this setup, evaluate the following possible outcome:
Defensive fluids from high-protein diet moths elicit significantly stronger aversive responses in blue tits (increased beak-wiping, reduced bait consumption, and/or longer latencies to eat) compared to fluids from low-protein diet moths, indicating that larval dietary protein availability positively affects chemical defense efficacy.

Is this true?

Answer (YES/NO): NO